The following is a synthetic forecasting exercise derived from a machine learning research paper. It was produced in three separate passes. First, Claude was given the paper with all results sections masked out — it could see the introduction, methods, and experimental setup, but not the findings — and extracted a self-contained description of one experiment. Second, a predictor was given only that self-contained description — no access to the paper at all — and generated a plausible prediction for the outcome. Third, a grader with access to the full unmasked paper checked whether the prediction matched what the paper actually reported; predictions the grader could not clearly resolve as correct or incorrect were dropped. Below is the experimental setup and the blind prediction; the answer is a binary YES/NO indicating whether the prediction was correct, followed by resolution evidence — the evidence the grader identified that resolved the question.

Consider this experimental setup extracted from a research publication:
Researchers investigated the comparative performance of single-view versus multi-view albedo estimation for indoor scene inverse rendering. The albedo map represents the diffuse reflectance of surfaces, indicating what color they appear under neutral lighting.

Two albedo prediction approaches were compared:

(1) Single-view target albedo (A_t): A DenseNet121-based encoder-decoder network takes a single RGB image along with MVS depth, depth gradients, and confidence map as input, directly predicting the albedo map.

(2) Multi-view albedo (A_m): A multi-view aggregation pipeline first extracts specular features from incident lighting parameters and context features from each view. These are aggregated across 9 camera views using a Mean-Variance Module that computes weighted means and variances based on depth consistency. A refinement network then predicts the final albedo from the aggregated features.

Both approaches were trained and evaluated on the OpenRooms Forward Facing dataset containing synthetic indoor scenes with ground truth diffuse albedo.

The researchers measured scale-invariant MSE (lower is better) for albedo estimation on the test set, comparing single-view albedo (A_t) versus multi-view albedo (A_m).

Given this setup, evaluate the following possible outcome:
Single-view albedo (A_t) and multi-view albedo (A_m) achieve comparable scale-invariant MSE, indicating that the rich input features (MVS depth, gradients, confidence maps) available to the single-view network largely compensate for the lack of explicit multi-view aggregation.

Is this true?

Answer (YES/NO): YES